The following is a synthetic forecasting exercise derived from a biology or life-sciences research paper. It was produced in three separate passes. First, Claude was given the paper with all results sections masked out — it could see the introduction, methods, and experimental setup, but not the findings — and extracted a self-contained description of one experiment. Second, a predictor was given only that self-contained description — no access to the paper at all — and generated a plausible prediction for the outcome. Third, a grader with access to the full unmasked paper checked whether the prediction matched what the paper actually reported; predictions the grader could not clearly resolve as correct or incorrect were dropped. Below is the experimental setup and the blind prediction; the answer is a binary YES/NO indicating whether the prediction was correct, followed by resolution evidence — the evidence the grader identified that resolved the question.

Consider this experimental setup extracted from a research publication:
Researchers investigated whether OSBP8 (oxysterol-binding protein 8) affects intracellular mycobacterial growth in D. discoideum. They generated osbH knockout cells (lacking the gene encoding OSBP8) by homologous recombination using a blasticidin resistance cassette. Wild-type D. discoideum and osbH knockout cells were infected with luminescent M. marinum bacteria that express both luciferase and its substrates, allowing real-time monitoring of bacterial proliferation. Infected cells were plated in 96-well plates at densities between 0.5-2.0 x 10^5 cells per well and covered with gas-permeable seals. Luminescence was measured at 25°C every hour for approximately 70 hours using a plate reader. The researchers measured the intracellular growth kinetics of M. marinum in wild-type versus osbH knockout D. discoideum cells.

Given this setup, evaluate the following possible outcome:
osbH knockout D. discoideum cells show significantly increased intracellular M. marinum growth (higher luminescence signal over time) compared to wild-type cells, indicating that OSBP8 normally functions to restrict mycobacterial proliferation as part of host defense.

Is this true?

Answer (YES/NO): YES